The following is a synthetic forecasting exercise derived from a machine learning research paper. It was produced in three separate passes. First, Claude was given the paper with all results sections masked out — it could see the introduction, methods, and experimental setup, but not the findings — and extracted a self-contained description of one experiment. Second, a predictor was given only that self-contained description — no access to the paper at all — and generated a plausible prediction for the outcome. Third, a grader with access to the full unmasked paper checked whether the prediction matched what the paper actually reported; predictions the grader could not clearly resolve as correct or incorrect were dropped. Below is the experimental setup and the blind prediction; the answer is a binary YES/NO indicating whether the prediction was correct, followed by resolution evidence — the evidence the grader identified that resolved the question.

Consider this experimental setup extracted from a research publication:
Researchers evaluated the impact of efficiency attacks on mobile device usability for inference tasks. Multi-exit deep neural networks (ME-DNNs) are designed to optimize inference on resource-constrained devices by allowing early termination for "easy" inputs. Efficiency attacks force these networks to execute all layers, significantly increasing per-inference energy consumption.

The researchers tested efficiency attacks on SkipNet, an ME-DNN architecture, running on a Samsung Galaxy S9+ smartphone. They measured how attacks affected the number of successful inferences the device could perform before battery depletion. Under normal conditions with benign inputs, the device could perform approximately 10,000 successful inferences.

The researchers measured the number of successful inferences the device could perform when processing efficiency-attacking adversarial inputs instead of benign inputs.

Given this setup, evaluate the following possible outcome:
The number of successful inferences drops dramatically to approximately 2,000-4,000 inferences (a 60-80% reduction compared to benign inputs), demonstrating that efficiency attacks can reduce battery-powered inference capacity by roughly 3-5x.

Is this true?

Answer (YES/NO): NO